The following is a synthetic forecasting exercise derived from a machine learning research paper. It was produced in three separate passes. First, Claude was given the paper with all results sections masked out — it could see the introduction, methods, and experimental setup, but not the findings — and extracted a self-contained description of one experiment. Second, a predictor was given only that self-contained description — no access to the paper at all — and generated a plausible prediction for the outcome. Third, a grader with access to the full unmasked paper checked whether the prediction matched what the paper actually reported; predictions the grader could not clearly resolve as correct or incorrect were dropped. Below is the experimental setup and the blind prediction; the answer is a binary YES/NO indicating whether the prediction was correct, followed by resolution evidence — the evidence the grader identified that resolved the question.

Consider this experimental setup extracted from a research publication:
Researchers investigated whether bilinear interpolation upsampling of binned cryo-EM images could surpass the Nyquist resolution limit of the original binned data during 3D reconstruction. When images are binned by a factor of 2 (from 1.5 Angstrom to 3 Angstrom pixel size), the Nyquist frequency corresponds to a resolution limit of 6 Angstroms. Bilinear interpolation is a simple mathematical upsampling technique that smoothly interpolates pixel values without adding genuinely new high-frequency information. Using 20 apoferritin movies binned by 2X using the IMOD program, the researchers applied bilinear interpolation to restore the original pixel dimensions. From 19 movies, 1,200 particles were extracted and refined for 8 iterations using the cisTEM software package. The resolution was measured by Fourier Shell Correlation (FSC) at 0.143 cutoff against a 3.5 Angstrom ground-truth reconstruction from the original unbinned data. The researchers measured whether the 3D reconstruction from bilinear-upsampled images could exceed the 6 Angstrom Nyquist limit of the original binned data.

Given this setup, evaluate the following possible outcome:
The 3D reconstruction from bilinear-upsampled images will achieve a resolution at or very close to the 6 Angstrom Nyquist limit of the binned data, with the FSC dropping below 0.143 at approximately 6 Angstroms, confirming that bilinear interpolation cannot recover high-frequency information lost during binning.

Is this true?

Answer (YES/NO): NO